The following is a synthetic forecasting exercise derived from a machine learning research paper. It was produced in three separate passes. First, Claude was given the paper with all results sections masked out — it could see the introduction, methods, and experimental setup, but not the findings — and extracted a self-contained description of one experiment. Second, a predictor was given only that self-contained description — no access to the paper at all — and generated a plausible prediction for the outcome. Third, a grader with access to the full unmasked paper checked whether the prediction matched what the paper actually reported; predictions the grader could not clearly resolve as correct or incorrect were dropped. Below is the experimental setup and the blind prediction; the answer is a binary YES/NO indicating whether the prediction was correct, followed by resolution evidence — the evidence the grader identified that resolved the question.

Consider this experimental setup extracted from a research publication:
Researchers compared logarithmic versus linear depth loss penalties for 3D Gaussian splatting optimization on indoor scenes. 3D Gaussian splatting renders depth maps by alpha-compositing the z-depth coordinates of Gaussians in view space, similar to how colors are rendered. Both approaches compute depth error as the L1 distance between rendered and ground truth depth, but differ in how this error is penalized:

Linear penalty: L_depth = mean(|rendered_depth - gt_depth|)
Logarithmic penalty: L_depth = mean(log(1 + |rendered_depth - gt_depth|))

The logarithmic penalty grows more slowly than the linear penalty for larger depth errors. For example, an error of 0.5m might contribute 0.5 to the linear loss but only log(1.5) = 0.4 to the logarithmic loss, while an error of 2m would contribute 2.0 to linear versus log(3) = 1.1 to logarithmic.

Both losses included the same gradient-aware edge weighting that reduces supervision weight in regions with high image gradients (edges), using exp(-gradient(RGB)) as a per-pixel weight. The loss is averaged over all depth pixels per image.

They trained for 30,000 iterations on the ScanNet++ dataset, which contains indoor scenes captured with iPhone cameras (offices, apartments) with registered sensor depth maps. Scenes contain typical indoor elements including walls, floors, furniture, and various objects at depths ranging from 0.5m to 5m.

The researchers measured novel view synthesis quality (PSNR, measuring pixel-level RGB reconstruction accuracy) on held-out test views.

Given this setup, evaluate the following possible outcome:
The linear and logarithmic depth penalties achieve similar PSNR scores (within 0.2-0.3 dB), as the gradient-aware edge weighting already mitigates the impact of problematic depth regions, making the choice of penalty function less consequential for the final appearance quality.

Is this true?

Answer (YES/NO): YES